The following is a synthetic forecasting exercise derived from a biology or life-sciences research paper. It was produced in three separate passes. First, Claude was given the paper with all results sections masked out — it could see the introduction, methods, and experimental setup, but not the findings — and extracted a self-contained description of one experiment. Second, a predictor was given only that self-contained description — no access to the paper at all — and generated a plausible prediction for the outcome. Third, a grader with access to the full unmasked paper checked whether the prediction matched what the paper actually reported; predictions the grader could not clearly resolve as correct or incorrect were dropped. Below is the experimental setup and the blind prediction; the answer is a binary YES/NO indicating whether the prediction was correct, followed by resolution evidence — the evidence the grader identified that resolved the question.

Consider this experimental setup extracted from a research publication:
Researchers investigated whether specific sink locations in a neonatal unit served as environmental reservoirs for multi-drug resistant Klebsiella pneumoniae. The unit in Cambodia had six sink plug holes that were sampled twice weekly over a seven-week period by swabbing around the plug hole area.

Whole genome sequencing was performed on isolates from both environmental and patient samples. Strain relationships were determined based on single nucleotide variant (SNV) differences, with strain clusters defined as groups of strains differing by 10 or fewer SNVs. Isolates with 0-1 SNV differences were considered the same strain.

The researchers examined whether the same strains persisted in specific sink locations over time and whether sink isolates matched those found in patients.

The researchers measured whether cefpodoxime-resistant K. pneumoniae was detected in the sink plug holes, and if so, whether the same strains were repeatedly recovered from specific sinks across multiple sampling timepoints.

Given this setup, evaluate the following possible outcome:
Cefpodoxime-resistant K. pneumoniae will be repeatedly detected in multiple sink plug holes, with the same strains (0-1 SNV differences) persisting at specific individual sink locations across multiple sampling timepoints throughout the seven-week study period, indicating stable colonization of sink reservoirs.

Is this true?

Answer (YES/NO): NO